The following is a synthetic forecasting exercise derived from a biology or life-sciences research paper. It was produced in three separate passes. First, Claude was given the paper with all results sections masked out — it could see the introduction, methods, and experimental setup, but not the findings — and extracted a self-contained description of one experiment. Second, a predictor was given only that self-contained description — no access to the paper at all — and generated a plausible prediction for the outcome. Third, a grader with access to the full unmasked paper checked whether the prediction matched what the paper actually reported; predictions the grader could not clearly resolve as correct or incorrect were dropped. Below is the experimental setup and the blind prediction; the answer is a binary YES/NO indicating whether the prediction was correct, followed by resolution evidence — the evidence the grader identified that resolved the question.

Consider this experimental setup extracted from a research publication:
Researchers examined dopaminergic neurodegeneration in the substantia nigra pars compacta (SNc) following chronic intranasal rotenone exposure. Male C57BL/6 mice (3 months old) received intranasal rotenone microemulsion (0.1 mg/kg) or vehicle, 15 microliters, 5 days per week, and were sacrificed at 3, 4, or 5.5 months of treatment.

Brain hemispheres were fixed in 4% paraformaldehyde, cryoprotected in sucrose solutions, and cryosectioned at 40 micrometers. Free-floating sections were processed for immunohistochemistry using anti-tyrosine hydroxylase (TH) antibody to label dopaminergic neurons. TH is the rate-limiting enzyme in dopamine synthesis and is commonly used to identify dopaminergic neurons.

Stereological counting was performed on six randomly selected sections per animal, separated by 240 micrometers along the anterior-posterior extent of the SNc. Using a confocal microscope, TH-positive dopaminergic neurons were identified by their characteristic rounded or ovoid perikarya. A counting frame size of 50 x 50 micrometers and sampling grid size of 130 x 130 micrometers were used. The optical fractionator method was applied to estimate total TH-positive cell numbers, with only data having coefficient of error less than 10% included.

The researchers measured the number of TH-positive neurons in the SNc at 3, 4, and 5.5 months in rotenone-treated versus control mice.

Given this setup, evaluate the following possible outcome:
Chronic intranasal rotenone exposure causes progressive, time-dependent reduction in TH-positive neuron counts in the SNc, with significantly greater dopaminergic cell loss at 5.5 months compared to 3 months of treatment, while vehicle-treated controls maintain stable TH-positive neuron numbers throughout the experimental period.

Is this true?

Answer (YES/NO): NO